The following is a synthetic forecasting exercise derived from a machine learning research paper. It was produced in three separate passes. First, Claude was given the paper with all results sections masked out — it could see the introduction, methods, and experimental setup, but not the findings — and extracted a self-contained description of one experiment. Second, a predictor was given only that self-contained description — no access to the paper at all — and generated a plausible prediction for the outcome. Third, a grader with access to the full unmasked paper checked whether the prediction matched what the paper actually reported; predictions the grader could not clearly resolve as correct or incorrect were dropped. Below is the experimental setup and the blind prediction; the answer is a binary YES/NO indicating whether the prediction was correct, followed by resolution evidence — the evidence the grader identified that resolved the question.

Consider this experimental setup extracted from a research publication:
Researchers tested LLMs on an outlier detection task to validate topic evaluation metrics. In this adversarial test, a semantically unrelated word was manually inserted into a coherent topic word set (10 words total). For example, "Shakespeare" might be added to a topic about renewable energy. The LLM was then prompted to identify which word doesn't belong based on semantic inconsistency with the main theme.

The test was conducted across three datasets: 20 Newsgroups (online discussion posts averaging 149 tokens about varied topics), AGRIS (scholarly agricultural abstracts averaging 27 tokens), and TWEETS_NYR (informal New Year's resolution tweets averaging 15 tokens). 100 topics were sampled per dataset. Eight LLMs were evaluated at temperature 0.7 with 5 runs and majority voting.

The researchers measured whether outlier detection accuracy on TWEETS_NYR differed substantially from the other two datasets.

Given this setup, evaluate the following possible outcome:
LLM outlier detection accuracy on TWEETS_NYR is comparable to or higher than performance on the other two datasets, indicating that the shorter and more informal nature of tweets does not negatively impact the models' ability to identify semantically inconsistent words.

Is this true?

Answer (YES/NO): YES